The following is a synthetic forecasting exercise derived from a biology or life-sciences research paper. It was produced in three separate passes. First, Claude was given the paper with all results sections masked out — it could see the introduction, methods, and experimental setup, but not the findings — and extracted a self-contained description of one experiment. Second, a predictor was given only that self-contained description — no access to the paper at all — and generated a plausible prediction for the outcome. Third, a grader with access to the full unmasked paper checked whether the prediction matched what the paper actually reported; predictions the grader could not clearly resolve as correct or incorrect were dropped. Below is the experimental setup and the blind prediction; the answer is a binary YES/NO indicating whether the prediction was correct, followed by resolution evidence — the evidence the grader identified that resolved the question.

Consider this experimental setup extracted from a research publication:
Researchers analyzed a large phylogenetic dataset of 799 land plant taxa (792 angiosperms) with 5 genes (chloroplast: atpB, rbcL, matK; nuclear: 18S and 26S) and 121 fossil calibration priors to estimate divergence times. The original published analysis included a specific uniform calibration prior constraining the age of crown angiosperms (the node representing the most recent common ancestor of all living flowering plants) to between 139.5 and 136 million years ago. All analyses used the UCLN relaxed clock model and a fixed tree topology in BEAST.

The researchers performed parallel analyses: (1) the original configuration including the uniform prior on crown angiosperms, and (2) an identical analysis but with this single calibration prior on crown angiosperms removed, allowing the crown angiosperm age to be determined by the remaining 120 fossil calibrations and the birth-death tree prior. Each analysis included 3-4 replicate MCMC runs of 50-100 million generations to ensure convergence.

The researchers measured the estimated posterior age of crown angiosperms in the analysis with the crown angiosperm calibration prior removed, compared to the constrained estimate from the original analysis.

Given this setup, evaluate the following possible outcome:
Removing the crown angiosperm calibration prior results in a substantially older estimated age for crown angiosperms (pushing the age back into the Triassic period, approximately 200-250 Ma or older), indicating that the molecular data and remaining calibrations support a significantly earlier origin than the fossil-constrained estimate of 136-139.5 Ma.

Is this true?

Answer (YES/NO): YES